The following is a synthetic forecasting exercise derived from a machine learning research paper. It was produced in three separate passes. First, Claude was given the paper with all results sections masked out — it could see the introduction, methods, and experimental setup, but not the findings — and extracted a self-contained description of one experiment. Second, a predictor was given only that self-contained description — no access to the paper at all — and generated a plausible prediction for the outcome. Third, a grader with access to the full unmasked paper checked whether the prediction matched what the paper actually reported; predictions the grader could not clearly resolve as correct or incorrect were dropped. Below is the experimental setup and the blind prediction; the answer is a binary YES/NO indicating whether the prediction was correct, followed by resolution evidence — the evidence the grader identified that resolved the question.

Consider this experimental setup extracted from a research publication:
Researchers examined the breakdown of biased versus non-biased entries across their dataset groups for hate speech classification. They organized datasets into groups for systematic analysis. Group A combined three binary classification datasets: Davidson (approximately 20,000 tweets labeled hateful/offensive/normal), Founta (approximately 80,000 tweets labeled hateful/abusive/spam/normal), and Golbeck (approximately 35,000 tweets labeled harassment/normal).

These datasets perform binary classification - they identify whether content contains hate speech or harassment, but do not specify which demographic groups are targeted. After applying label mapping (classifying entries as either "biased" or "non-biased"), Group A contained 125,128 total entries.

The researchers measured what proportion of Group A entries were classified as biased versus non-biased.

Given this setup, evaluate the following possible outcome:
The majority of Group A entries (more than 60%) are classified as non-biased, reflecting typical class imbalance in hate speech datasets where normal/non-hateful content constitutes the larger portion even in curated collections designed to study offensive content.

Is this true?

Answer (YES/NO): YES